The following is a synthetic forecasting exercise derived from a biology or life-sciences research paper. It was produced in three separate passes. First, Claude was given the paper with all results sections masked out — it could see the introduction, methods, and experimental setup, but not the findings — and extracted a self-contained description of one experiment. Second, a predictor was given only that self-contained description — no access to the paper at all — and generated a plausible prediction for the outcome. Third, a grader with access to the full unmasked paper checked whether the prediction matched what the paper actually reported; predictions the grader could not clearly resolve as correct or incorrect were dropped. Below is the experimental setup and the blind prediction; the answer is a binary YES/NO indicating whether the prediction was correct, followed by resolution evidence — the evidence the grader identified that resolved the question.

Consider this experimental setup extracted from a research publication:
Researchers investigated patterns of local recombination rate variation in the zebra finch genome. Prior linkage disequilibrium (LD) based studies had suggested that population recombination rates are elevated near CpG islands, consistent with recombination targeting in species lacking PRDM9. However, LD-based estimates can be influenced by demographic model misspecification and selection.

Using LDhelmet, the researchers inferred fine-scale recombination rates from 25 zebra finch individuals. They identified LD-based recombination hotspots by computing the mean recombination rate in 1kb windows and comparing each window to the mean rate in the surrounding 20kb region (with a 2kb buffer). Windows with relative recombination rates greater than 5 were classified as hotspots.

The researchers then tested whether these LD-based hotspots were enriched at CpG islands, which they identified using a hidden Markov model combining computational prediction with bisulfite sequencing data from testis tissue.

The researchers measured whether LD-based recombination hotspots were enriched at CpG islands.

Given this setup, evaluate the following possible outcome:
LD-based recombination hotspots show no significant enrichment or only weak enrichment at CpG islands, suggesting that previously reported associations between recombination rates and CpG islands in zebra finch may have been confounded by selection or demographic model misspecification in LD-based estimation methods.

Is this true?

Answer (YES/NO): NO